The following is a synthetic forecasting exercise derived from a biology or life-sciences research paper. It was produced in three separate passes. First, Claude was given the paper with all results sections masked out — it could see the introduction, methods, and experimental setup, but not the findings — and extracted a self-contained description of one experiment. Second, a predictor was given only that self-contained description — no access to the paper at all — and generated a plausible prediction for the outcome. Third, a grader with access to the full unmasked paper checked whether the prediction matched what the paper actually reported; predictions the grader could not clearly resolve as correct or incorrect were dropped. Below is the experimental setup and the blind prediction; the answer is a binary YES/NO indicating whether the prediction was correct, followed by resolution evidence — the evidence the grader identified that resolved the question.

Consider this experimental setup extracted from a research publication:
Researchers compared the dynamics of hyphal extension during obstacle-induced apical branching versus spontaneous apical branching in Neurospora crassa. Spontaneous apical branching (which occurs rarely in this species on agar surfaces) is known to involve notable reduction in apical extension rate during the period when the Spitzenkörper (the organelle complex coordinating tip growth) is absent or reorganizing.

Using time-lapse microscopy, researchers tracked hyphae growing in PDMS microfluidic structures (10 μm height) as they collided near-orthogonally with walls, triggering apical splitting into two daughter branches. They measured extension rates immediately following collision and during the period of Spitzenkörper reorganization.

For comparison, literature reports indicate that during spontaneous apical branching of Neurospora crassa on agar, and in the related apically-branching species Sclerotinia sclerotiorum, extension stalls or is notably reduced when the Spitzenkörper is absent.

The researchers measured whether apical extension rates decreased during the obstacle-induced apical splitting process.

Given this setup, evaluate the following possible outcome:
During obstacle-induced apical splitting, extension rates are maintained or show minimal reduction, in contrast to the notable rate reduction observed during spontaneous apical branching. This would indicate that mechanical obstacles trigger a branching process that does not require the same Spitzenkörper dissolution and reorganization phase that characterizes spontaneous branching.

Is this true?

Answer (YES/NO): YES